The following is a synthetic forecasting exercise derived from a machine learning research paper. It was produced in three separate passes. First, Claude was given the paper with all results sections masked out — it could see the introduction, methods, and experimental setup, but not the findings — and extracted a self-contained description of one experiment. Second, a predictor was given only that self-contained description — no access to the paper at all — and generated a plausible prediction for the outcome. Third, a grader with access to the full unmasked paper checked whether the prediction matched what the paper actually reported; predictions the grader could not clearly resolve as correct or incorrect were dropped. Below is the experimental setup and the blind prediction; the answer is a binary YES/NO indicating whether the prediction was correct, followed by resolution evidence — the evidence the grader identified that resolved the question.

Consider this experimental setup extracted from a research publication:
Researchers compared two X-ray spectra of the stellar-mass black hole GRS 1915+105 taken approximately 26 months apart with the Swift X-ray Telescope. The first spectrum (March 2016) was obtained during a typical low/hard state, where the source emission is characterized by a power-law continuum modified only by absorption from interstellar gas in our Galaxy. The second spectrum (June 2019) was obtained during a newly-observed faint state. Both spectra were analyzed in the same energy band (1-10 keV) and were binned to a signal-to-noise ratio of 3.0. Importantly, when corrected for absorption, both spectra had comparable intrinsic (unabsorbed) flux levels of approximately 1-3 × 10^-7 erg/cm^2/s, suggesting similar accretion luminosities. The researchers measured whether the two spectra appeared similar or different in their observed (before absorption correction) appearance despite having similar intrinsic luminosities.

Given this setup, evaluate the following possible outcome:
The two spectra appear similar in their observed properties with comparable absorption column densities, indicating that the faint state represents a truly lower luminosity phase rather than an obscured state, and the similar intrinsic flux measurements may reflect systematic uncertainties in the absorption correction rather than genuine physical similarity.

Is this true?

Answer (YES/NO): NO